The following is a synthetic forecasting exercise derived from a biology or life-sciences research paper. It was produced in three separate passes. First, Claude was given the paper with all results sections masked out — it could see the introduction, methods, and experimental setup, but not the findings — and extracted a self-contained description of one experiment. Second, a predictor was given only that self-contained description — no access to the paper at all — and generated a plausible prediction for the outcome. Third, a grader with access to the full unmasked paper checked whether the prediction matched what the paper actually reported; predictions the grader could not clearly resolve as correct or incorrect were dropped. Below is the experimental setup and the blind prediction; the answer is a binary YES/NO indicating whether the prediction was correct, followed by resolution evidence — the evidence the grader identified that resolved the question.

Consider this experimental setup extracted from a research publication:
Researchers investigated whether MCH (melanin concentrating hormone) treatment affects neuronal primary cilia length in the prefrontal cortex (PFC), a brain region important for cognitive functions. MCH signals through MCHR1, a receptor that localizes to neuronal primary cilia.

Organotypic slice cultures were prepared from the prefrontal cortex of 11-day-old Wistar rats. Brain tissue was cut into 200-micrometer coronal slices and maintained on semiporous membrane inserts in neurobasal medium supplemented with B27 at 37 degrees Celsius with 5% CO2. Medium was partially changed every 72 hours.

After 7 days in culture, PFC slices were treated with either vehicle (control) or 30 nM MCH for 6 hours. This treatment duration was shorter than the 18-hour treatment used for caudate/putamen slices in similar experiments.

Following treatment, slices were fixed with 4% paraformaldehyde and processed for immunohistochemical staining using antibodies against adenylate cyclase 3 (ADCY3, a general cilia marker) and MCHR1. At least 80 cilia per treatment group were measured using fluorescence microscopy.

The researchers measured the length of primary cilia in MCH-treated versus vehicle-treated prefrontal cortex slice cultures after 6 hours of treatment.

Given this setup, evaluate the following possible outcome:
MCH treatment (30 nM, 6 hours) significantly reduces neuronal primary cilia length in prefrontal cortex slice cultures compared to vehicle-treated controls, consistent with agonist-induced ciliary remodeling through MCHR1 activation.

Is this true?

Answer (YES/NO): YES